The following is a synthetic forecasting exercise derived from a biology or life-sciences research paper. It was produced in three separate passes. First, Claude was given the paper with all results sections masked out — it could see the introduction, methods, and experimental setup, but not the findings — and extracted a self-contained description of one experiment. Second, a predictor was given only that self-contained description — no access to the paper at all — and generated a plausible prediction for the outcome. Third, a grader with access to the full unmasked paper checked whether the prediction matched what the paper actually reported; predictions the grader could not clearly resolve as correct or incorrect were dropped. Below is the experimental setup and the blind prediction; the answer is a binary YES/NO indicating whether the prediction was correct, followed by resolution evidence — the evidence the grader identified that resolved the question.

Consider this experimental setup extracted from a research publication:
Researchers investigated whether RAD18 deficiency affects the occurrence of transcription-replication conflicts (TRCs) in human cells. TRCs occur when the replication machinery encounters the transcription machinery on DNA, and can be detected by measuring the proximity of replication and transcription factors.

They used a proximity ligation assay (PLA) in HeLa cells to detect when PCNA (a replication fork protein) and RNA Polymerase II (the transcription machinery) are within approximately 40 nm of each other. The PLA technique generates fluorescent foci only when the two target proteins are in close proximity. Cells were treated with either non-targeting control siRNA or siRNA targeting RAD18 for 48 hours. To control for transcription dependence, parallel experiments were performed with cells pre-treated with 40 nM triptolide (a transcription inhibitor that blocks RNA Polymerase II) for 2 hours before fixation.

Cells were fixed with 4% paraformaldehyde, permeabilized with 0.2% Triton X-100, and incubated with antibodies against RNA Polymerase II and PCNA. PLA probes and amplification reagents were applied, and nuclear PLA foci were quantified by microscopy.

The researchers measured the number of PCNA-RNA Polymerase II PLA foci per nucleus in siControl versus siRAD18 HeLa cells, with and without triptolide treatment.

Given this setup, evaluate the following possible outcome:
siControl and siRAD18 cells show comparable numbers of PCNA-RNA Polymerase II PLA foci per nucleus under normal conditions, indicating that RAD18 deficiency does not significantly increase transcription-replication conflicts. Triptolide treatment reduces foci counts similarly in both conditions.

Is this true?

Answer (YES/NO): NO